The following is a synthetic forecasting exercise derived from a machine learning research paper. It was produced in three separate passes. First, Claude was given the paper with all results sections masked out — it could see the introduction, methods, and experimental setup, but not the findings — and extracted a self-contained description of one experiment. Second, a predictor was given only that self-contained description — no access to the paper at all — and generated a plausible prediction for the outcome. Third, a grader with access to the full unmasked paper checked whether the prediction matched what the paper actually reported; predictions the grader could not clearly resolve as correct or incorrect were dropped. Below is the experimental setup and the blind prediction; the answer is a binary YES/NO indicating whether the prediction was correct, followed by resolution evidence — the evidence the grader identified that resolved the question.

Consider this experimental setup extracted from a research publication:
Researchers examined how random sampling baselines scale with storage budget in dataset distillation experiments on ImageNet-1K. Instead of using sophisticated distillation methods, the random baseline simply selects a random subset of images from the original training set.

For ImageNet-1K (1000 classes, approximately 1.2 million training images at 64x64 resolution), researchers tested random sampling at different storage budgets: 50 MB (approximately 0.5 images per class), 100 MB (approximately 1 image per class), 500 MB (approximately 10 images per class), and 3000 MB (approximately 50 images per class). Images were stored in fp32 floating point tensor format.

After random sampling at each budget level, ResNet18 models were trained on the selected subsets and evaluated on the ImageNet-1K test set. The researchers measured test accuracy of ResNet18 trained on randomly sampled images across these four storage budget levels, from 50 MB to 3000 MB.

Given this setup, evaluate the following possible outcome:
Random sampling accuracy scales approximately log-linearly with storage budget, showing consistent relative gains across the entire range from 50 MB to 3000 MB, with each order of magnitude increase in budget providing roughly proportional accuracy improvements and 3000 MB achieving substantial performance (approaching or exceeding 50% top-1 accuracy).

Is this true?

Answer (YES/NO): NO